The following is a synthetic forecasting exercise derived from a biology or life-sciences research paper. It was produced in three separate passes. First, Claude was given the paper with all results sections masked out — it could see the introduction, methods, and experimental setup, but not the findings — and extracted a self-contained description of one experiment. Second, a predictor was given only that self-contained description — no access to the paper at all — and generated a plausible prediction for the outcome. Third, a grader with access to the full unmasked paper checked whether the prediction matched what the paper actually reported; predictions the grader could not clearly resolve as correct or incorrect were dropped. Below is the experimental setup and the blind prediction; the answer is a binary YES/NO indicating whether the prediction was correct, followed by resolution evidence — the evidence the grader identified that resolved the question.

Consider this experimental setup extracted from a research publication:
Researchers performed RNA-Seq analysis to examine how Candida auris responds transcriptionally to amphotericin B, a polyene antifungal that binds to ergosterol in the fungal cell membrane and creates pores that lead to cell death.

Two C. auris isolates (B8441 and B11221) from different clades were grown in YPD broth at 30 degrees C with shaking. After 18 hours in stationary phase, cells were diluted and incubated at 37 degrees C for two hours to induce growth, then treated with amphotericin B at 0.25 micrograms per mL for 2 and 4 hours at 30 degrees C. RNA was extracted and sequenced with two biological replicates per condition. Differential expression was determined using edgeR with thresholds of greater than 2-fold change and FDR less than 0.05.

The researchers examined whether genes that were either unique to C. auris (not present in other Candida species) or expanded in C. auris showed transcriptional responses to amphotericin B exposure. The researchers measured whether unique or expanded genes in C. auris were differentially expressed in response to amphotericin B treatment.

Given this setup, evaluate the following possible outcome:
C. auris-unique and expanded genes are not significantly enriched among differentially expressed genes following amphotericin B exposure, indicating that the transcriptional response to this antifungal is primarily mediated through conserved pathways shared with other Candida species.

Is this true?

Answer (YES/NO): NO